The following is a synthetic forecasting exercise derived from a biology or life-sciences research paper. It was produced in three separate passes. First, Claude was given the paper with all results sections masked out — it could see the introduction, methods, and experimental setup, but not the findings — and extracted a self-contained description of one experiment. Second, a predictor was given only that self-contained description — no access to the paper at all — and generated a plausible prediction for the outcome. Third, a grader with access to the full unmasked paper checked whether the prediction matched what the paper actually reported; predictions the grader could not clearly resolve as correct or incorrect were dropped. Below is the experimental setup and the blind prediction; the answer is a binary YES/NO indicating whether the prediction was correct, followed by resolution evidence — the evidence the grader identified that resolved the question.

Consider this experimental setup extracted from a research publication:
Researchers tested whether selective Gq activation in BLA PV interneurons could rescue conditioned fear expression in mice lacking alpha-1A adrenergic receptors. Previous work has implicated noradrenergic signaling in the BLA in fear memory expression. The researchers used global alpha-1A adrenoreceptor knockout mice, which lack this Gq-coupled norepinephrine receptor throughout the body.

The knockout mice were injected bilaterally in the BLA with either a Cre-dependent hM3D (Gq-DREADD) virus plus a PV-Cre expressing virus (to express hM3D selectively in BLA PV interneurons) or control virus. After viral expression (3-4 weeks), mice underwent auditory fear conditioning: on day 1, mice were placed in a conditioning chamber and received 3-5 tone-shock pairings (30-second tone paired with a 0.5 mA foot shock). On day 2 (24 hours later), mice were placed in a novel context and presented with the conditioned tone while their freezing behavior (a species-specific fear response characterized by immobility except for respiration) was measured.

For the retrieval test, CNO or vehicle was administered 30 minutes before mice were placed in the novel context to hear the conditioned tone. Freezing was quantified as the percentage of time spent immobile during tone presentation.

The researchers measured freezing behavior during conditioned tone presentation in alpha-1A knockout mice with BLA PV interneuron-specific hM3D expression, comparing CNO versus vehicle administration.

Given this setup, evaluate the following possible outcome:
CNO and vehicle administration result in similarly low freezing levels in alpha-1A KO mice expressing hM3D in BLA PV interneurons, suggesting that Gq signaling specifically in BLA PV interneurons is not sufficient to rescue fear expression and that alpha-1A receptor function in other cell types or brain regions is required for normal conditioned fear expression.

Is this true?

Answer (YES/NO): NO